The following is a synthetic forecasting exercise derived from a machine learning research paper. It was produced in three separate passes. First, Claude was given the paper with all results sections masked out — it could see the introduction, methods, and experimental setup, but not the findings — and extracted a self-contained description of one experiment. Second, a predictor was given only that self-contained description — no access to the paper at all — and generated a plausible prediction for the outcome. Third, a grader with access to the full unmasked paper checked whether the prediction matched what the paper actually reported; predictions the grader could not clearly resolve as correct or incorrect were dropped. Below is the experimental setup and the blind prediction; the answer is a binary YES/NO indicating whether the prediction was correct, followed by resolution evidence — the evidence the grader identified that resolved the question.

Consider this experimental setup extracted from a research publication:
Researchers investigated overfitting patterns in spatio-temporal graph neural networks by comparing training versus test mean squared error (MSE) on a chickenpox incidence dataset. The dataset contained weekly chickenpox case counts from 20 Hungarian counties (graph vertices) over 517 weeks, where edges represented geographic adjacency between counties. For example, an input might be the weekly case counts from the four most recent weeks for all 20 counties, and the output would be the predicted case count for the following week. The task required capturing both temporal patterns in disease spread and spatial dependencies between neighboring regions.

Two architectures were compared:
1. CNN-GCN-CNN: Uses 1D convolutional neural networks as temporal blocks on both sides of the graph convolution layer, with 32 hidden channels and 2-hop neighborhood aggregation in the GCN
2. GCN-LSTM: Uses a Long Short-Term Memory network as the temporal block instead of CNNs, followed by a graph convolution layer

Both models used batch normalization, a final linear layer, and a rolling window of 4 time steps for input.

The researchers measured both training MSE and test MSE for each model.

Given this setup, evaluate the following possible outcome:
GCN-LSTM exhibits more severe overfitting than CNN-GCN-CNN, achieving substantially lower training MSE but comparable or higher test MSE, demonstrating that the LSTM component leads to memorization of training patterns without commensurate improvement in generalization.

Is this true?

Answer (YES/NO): NO